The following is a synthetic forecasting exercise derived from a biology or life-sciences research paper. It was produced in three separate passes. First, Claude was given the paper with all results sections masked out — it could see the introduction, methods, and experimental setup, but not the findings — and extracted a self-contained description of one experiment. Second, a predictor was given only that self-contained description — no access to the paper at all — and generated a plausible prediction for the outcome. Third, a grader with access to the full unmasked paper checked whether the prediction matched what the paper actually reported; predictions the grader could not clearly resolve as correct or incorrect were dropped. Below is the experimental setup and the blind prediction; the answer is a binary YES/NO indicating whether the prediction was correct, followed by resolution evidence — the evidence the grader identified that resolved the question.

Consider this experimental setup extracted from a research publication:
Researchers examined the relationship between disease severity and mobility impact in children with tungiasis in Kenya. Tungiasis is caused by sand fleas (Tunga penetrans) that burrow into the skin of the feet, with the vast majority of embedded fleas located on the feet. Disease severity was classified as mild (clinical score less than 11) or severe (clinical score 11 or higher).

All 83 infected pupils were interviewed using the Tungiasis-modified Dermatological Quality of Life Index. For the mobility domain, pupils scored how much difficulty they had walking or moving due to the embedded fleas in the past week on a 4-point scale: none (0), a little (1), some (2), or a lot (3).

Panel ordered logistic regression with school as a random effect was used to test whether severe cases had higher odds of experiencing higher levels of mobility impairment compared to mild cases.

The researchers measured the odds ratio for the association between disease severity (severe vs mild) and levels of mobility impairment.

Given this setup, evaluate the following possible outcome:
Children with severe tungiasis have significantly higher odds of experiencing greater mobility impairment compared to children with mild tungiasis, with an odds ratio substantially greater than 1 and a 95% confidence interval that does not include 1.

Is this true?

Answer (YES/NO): YES